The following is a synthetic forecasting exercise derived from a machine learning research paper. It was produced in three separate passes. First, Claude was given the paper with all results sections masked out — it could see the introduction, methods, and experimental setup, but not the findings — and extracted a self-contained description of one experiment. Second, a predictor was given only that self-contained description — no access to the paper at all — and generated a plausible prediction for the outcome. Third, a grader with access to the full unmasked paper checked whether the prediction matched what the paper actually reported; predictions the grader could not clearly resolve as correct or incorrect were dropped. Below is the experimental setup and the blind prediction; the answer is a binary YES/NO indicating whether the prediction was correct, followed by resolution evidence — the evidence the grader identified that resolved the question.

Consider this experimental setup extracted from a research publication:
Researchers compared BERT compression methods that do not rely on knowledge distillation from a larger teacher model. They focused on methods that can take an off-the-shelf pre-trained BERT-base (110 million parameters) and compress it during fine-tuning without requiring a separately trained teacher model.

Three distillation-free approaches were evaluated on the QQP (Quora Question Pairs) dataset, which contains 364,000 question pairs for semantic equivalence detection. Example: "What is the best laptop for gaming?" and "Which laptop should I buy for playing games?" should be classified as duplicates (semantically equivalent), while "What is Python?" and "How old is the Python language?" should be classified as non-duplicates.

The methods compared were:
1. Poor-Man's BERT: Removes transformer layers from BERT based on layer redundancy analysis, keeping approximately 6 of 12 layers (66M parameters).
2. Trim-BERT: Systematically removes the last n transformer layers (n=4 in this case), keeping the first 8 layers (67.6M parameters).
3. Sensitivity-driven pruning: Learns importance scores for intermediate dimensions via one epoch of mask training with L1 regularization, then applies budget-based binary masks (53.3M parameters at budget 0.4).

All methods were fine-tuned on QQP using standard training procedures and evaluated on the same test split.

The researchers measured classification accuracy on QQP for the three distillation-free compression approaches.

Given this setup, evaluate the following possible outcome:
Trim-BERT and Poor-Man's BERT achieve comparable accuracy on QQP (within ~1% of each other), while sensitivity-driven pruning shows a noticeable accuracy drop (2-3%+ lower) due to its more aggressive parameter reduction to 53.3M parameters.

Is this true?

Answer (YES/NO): NO